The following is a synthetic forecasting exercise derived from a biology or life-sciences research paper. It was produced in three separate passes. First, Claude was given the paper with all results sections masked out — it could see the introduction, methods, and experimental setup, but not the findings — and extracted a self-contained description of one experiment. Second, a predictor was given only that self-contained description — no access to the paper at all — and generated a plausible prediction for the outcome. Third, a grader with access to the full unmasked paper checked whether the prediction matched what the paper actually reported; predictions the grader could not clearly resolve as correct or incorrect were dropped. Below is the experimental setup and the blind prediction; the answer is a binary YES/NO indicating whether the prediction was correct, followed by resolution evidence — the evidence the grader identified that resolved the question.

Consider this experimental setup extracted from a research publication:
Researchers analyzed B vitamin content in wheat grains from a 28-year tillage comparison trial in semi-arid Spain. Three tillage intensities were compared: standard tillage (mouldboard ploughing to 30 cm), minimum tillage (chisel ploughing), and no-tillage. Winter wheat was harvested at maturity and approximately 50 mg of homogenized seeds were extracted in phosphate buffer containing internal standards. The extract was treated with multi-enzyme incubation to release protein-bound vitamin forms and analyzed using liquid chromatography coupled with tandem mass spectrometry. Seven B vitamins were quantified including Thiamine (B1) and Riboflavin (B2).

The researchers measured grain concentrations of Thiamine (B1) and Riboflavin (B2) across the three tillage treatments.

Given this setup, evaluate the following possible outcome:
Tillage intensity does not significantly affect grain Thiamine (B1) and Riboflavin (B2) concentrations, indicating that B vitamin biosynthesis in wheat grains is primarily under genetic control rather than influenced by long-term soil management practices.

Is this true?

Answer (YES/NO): NO